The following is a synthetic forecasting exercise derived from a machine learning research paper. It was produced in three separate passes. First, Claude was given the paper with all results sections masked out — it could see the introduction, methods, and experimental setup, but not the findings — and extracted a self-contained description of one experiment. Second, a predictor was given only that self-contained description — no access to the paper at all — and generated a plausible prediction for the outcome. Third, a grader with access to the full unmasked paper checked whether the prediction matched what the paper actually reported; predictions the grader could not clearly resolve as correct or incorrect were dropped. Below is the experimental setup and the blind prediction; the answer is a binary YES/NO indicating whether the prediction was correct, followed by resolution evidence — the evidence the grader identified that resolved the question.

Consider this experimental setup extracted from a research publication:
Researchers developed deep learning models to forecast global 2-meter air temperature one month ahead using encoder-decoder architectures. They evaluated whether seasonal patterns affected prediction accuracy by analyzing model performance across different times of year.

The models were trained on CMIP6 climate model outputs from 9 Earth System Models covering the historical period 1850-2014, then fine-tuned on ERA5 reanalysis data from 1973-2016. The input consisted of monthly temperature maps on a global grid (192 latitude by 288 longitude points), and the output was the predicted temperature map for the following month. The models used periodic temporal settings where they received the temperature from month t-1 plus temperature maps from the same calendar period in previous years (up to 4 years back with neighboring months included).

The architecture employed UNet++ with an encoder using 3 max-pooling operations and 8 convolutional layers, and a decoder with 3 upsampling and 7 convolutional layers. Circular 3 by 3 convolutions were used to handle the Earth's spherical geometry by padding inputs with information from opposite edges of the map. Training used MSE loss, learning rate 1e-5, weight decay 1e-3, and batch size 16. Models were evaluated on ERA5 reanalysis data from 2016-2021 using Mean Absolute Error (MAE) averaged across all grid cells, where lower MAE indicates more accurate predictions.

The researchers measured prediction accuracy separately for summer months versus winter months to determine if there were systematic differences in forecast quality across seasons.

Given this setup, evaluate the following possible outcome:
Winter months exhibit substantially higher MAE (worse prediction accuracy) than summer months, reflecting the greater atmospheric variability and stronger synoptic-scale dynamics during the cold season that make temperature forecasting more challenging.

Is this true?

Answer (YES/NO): YES